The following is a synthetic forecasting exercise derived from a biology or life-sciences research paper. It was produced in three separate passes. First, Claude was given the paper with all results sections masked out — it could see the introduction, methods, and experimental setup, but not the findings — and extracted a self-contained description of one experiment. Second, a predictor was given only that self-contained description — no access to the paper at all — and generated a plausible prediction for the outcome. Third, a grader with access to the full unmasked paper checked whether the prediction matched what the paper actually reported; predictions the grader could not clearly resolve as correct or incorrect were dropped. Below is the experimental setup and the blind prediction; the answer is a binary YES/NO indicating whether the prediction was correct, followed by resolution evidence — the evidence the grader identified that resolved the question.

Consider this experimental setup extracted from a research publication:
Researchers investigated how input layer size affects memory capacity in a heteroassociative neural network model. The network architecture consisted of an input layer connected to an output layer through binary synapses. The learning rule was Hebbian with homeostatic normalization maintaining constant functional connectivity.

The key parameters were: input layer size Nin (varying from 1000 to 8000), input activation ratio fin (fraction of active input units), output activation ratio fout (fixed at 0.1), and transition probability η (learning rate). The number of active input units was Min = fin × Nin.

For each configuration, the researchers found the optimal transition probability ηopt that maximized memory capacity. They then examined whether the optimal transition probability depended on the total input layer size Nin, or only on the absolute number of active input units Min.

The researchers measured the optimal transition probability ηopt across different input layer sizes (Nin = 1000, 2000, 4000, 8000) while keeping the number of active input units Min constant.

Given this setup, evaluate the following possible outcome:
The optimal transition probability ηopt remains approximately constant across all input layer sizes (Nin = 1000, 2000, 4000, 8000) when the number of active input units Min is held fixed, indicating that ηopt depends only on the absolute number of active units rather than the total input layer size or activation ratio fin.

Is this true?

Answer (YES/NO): YES